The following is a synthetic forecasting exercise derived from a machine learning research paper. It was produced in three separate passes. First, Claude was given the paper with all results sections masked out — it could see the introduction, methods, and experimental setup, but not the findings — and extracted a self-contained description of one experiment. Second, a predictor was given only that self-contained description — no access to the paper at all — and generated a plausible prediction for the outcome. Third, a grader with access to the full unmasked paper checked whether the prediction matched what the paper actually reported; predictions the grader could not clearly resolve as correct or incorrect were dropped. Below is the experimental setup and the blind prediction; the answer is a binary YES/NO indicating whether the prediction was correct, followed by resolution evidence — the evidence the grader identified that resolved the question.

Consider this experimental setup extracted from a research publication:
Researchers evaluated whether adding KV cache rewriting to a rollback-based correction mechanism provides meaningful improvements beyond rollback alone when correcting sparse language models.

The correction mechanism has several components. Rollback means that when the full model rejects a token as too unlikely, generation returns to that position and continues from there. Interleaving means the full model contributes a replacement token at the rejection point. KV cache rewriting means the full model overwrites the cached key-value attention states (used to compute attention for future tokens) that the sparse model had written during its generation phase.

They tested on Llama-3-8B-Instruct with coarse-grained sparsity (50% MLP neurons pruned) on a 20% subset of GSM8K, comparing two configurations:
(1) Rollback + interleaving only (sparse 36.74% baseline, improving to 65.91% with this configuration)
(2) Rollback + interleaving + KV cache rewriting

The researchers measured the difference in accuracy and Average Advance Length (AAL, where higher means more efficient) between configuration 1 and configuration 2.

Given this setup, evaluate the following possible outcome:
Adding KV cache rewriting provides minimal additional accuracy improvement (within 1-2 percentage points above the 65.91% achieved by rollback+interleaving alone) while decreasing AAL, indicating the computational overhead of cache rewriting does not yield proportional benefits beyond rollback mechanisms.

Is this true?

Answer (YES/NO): NO